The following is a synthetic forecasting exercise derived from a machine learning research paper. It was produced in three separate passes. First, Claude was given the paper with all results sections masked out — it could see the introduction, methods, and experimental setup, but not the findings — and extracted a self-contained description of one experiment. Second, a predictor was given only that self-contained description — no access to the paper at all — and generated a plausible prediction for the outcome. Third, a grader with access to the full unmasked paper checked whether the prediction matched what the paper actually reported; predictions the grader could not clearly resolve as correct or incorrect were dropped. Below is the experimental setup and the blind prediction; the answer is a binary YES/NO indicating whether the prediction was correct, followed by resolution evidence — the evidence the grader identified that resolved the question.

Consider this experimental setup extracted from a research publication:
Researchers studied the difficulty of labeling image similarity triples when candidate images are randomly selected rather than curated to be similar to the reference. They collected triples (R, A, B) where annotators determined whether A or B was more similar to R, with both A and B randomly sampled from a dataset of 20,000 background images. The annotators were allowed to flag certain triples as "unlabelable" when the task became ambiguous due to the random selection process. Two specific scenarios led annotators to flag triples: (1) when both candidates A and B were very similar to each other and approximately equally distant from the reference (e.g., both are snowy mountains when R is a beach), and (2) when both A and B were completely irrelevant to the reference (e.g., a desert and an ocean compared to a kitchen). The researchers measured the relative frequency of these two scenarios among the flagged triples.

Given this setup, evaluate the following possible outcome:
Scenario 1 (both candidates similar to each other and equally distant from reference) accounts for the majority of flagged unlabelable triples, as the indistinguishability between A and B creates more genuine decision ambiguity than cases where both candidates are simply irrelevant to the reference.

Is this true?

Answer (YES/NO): NO